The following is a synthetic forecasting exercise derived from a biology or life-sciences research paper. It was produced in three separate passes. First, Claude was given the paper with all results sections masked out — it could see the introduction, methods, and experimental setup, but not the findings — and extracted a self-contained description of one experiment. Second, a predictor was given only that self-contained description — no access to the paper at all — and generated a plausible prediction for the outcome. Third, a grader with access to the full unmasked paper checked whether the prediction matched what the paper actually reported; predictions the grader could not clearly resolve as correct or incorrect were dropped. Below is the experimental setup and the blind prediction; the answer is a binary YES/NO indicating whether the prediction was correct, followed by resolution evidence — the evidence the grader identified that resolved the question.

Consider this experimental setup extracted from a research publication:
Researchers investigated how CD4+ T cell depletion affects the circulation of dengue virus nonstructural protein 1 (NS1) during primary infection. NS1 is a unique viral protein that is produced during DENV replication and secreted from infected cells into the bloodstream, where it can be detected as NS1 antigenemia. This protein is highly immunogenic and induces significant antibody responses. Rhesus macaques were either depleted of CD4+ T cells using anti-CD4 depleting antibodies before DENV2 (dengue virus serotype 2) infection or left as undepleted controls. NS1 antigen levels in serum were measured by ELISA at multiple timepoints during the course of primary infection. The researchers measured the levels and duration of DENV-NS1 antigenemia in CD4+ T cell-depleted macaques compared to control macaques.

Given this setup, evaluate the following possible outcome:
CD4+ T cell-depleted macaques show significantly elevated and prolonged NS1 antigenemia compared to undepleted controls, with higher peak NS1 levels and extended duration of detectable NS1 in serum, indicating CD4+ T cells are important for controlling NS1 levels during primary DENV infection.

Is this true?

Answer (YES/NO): YES